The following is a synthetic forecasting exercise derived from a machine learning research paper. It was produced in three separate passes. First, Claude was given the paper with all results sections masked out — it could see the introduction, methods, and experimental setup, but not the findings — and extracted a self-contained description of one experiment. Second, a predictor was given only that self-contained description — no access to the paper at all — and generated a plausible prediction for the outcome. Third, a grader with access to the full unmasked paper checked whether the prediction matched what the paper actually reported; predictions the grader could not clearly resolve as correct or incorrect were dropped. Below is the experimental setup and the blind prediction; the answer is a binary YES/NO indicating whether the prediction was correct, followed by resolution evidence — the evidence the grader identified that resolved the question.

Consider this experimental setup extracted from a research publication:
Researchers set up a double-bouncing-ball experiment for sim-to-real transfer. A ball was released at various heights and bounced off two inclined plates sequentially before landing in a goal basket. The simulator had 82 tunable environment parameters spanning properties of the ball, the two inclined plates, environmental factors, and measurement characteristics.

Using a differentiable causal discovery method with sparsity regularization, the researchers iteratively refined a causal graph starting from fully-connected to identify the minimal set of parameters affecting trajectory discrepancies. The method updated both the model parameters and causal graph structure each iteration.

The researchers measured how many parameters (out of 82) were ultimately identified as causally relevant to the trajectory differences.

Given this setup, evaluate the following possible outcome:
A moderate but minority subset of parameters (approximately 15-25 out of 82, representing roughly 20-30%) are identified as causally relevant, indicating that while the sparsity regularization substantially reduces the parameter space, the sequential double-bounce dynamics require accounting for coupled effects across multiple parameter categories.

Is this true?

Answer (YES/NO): NO